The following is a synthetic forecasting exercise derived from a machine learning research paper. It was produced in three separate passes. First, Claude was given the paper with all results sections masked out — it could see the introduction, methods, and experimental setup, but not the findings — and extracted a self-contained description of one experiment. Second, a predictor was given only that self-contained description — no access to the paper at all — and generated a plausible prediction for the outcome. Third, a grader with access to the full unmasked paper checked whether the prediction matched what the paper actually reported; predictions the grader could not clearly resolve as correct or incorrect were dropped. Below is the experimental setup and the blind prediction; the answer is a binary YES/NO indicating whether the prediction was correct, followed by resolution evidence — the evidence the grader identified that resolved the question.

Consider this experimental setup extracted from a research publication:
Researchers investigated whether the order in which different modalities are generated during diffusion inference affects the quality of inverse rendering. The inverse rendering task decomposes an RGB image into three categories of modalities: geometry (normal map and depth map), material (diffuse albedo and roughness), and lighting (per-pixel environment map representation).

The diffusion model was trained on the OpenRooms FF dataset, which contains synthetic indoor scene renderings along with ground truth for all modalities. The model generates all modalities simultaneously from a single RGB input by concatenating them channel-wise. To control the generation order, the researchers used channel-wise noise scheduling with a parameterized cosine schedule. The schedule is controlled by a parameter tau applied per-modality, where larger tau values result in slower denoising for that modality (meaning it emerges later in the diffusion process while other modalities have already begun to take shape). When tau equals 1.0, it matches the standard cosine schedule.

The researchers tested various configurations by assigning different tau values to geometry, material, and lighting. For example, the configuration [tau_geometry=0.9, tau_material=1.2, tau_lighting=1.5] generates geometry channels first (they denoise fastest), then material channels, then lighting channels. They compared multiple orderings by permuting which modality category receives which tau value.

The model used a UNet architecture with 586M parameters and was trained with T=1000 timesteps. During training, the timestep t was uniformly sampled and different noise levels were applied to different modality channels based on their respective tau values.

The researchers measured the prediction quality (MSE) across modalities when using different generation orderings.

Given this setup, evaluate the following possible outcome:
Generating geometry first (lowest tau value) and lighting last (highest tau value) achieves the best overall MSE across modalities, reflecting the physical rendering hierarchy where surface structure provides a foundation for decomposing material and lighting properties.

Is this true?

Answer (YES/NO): YES